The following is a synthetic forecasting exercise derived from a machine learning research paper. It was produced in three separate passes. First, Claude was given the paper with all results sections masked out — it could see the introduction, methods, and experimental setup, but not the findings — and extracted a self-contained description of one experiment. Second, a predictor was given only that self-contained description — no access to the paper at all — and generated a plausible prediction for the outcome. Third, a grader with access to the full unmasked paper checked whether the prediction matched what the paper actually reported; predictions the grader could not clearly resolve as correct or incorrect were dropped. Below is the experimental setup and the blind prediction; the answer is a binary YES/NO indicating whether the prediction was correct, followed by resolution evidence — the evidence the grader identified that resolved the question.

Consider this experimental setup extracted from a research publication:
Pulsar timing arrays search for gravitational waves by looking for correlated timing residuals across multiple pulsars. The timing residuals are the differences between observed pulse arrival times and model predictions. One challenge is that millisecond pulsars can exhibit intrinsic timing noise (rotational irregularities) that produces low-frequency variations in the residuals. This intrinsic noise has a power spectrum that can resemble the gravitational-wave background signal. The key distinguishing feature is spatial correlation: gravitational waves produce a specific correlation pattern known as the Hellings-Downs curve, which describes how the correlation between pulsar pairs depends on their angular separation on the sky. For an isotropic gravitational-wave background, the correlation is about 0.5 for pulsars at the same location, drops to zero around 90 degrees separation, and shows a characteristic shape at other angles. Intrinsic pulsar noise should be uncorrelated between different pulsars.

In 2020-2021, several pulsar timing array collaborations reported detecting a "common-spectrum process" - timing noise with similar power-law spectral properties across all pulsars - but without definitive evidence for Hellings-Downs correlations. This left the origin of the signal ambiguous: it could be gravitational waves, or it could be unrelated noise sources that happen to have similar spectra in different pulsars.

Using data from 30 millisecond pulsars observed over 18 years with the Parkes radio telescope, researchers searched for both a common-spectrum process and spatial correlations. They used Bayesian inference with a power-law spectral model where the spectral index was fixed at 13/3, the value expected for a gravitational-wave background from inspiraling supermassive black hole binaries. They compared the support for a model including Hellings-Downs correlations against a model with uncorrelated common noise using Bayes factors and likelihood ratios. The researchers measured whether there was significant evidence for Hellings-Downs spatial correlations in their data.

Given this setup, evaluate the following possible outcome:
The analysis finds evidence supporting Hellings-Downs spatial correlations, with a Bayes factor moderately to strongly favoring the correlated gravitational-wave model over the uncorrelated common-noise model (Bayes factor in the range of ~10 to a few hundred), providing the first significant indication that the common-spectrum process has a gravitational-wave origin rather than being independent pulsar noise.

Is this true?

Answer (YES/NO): NO